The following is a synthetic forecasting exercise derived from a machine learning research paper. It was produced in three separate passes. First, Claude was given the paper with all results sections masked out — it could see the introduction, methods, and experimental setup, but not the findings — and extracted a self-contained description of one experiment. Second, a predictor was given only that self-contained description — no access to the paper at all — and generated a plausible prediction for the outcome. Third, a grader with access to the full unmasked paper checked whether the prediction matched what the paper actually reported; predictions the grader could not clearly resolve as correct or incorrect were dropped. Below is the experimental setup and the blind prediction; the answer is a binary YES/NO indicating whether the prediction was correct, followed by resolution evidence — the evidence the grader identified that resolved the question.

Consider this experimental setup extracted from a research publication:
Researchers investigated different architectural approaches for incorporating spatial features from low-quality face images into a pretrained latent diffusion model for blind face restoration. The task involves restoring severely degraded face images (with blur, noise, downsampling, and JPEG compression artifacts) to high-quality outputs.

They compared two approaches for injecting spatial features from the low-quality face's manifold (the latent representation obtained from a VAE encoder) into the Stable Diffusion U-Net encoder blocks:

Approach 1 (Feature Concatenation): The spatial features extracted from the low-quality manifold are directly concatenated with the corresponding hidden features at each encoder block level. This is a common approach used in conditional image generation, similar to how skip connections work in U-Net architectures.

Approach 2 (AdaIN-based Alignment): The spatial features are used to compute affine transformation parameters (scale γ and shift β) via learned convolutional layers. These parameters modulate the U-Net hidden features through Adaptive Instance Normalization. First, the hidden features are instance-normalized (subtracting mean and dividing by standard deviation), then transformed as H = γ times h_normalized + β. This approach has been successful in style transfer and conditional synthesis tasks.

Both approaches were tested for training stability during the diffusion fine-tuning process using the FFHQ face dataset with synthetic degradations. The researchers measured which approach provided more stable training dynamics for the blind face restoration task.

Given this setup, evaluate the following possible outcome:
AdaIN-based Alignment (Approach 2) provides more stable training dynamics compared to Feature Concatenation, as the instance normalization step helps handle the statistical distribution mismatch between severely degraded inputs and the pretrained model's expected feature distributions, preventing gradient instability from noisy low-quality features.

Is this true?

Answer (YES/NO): YES